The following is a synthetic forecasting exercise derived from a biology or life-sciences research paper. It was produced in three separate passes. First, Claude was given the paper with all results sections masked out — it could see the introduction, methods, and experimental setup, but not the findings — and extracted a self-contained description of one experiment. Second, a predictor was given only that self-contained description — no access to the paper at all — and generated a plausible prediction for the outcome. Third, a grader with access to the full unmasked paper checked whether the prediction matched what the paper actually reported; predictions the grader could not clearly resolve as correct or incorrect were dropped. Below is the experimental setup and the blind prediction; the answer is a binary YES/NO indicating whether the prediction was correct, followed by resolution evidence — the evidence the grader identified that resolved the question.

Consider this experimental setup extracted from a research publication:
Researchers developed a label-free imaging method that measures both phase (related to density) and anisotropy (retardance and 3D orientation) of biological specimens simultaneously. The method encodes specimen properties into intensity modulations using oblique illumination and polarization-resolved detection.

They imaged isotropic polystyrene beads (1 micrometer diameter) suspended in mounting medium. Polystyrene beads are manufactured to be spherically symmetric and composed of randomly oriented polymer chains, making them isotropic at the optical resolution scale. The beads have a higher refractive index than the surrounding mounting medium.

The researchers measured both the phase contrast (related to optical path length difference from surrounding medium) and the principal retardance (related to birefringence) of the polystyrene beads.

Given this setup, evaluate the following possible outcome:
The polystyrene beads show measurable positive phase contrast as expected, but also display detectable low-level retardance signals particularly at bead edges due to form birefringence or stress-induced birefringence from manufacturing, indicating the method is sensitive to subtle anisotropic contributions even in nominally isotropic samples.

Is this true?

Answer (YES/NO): NO